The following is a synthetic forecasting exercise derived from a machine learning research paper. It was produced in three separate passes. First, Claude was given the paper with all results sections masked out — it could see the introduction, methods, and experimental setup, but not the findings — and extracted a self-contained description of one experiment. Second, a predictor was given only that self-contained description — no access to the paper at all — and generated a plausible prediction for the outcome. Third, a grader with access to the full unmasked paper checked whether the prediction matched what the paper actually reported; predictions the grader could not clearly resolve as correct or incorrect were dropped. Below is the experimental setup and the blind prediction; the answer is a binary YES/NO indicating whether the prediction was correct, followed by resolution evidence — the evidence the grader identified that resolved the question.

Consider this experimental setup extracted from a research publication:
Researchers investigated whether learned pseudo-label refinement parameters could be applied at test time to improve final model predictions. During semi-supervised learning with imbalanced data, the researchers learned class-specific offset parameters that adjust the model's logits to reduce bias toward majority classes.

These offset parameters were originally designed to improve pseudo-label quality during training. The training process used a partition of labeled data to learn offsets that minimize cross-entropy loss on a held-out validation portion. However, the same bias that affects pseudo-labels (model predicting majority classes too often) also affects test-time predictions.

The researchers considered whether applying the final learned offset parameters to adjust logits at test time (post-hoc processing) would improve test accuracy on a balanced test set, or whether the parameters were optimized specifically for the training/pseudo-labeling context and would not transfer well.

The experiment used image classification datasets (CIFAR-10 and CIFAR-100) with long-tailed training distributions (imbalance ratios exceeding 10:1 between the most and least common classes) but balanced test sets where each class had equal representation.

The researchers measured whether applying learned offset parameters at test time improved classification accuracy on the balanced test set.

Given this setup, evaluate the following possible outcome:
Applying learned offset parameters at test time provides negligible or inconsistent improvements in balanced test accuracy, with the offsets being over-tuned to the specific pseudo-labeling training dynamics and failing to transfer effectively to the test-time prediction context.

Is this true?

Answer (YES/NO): NO